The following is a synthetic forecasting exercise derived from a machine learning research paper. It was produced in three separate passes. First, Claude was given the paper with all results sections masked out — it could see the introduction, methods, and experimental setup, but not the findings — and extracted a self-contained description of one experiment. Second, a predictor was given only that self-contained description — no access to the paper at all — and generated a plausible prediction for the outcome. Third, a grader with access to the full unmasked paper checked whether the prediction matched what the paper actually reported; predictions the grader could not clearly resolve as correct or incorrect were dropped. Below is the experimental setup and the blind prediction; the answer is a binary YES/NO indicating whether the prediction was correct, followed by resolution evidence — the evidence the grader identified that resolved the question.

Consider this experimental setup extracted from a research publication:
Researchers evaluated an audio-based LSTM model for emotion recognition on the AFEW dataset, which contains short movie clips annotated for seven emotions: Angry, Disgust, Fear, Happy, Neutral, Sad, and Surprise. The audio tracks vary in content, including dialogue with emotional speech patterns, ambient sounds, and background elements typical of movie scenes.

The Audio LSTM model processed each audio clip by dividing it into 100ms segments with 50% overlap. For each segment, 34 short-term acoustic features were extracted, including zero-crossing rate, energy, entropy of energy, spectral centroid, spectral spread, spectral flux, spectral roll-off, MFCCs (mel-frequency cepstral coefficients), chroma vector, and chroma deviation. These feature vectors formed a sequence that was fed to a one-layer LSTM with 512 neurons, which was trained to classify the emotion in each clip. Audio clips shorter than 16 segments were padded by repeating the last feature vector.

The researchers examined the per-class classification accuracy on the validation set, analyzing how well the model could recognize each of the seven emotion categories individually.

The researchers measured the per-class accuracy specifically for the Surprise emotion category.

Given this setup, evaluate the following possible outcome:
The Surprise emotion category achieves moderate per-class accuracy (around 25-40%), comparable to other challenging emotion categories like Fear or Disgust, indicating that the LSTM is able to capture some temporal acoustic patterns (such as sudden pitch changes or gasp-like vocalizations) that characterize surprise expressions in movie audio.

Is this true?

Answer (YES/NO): NO